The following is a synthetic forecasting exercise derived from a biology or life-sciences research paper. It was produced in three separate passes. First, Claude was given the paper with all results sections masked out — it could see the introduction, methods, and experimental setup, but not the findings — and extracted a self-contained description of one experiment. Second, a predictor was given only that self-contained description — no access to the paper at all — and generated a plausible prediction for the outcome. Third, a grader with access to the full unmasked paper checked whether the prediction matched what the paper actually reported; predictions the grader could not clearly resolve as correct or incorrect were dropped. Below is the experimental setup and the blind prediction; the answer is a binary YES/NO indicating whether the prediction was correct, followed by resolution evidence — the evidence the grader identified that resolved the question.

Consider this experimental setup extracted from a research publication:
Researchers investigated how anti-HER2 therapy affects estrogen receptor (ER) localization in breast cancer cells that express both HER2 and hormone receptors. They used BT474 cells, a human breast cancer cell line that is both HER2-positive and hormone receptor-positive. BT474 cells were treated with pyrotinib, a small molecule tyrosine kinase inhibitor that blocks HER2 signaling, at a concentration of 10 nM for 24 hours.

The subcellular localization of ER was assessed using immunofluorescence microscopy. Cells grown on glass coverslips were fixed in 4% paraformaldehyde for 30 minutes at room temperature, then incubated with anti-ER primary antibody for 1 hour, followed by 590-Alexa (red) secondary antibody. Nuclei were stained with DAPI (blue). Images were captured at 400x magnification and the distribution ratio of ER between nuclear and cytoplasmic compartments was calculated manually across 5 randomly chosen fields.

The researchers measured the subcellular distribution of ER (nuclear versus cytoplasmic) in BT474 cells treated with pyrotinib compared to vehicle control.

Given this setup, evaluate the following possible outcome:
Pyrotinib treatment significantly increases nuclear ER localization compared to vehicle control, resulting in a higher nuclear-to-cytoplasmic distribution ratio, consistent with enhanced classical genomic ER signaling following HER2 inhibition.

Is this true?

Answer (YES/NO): YES